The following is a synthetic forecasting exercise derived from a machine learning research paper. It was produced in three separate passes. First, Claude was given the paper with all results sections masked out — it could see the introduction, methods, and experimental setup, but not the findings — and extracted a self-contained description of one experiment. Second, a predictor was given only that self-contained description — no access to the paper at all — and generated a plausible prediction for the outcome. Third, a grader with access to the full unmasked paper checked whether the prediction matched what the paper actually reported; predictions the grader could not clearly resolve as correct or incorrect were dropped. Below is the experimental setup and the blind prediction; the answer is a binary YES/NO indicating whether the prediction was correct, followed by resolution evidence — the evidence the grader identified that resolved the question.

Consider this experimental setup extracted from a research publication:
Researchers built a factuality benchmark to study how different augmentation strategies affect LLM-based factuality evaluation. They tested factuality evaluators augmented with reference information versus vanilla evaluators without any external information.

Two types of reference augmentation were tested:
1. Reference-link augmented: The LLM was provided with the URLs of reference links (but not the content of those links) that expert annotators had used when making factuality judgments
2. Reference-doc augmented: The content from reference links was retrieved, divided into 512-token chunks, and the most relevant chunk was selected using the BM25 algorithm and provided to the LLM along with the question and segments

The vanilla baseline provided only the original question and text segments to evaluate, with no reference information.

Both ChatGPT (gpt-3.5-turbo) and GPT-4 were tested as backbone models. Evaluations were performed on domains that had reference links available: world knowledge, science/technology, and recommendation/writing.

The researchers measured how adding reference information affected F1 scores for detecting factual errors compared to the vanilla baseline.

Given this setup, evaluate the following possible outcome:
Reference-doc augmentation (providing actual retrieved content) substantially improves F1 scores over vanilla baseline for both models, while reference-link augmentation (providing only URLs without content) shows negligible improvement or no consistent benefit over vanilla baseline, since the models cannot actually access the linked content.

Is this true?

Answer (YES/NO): NO